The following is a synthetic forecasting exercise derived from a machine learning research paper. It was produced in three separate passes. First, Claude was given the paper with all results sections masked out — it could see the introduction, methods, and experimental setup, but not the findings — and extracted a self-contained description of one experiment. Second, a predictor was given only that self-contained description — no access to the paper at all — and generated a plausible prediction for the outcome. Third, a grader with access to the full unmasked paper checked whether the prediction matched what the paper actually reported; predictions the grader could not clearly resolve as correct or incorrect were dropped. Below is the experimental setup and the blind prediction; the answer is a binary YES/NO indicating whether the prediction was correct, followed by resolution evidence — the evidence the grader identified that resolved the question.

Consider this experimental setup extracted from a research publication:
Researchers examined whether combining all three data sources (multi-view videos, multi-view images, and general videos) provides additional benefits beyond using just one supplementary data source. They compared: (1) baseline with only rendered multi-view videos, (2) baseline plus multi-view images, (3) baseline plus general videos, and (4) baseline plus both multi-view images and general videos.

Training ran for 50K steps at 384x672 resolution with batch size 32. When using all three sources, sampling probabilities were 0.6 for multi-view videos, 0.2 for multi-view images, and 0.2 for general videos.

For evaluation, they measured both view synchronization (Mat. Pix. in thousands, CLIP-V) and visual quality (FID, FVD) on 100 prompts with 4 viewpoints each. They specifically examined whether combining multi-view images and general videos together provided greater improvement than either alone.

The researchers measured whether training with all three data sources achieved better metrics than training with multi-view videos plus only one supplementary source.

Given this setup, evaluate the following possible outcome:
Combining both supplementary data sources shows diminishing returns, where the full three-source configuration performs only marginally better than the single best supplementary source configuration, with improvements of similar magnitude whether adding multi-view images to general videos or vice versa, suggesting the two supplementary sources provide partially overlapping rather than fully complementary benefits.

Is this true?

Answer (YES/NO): NO